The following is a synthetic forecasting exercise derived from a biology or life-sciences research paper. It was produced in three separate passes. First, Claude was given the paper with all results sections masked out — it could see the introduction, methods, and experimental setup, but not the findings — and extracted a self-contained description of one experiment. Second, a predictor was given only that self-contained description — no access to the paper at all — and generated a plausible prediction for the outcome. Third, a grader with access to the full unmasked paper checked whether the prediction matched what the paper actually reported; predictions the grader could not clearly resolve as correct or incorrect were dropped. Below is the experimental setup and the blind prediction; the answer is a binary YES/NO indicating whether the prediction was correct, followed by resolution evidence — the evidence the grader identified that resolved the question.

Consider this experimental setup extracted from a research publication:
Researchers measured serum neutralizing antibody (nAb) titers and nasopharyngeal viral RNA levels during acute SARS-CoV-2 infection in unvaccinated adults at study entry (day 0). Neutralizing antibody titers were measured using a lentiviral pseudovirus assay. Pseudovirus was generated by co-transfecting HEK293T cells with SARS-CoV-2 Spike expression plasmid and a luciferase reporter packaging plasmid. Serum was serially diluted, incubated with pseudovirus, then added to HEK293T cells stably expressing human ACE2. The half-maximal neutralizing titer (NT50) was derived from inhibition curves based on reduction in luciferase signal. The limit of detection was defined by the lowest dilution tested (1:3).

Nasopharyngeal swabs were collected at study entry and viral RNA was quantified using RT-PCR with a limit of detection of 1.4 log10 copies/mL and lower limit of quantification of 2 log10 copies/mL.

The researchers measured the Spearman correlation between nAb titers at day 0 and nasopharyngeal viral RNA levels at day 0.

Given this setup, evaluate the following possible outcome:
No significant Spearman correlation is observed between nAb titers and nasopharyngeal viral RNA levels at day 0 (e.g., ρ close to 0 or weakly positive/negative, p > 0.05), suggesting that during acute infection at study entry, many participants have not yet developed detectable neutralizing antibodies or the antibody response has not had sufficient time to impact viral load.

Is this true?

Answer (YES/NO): NO